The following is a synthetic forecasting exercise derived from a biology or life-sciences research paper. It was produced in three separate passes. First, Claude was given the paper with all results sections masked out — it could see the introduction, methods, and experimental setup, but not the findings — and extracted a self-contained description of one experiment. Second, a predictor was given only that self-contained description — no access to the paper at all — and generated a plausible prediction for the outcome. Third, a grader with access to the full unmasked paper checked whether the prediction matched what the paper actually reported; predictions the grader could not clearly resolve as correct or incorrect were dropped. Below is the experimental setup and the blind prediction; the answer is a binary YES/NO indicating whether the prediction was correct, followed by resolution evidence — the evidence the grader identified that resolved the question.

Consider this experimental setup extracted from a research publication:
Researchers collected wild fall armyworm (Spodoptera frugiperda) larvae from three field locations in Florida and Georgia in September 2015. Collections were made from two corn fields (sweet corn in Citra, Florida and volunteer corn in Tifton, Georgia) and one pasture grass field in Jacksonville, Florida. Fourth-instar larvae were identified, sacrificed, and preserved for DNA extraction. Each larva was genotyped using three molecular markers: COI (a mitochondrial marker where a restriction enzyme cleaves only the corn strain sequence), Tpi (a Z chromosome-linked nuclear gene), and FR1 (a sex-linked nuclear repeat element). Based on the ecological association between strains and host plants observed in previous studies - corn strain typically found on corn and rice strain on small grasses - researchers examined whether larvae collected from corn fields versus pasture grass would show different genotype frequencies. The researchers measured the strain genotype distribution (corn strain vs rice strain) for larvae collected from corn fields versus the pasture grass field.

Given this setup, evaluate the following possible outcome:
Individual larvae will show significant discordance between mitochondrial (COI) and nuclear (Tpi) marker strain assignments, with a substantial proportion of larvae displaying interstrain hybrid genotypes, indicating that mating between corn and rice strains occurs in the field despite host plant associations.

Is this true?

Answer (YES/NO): NO